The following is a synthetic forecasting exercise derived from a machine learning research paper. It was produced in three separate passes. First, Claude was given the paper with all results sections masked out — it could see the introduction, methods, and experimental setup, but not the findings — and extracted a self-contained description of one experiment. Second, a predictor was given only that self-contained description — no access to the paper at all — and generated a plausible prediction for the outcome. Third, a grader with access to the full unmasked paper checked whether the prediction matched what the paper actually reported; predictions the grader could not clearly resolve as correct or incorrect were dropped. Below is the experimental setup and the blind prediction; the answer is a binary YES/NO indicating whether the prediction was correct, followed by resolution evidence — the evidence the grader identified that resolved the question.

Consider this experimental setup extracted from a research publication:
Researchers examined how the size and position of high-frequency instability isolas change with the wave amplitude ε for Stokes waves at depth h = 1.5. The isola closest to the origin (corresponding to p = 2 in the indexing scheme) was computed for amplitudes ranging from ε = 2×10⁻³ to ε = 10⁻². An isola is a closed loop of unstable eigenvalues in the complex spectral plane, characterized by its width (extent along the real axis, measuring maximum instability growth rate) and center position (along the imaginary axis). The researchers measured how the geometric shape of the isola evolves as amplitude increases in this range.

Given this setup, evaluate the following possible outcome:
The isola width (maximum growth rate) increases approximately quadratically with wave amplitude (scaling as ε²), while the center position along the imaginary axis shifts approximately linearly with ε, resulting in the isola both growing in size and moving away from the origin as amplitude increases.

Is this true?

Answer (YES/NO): NO